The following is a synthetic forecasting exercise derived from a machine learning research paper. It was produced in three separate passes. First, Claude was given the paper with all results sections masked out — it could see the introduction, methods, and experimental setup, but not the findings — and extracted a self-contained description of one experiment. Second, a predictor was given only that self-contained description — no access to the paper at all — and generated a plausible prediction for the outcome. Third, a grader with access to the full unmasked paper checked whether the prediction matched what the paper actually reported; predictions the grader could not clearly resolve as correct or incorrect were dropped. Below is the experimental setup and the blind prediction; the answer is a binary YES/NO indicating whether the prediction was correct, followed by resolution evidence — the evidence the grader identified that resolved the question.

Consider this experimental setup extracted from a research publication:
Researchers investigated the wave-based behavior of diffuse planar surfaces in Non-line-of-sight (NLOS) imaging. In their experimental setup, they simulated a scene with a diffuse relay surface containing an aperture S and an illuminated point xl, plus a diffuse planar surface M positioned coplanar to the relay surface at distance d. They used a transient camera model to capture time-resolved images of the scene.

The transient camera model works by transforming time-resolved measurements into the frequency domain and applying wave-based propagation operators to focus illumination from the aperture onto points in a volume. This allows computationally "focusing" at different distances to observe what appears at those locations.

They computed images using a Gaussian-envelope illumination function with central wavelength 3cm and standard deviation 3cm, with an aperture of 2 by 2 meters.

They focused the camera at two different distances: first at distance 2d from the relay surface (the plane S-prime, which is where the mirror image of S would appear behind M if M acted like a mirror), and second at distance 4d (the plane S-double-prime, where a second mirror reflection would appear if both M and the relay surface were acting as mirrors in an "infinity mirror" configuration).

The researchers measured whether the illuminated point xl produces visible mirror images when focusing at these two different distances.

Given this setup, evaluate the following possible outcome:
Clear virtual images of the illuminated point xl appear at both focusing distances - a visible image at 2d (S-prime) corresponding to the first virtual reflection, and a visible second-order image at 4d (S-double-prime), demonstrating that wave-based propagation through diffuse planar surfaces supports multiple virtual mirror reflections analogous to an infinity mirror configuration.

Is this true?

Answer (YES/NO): YES